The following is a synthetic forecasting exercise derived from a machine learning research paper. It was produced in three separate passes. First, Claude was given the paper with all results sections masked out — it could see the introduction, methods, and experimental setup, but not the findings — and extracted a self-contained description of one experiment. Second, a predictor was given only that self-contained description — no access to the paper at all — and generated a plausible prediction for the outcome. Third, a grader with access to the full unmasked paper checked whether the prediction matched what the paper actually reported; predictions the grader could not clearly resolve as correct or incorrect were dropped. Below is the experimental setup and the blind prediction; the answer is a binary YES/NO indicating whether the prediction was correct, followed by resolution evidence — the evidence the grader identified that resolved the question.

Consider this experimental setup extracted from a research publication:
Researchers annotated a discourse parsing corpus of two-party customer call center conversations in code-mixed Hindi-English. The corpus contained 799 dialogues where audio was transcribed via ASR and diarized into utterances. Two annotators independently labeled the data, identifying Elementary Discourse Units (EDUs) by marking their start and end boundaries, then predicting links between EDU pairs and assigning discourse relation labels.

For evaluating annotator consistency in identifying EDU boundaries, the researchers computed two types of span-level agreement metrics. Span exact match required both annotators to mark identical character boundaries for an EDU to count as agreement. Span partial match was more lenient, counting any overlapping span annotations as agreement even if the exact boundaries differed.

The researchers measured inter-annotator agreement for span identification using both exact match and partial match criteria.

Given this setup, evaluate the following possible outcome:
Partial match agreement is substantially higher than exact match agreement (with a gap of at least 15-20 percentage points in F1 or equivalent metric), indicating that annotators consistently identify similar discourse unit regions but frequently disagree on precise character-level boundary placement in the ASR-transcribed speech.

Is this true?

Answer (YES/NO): YES